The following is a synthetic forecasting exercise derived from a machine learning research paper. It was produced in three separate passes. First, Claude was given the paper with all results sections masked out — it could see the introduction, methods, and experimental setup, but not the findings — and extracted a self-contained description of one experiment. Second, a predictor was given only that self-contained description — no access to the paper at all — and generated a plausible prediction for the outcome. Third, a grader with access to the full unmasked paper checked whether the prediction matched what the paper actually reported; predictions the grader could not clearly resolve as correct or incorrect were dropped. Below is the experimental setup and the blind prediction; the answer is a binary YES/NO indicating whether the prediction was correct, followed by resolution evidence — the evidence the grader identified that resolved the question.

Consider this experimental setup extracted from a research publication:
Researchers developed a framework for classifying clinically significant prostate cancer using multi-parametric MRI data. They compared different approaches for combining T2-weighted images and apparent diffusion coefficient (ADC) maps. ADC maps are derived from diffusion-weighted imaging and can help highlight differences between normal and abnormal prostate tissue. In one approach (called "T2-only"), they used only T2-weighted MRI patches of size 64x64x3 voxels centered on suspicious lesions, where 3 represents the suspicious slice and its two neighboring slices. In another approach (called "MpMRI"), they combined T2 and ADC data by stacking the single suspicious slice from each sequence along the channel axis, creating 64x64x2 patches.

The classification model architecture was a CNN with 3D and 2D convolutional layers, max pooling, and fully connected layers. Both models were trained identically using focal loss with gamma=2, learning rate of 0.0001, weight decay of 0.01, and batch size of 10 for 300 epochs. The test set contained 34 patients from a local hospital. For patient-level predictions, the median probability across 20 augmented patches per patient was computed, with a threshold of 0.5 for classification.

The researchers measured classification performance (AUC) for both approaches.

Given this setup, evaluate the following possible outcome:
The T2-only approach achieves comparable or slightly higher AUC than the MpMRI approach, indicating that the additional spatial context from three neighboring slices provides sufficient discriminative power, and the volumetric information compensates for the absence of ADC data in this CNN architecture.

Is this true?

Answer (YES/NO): NO